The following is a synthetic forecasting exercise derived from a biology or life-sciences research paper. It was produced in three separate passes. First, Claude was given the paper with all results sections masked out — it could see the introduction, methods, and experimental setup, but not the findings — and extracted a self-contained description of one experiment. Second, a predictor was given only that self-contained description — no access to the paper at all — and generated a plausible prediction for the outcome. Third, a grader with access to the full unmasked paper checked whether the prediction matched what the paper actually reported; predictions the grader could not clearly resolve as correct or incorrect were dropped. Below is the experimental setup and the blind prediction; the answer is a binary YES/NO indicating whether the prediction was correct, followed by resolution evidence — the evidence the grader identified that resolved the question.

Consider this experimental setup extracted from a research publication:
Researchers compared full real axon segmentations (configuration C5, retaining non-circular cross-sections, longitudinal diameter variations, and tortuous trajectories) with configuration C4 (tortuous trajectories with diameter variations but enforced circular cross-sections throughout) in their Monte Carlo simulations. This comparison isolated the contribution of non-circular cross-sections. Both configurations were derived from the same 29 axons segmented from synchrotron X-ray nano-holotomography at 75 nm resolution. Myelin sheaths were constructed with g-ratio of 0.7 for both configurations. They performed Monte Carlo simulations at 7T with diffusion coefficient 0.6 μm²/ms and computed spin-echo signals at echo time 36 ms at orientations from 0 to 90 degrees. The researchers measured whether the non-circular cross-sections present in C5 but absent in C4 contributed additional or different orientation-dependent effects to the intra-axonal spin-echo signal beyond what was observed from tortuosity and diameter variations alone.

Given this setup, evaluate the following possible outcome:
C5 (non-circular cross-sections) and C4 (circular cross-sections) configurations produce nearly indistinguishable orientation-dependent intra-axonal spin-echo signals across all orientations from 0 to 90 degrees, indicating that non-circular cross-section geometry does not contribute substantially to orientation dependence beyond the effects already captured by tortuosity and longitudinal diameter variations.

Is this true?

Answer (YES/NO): NO